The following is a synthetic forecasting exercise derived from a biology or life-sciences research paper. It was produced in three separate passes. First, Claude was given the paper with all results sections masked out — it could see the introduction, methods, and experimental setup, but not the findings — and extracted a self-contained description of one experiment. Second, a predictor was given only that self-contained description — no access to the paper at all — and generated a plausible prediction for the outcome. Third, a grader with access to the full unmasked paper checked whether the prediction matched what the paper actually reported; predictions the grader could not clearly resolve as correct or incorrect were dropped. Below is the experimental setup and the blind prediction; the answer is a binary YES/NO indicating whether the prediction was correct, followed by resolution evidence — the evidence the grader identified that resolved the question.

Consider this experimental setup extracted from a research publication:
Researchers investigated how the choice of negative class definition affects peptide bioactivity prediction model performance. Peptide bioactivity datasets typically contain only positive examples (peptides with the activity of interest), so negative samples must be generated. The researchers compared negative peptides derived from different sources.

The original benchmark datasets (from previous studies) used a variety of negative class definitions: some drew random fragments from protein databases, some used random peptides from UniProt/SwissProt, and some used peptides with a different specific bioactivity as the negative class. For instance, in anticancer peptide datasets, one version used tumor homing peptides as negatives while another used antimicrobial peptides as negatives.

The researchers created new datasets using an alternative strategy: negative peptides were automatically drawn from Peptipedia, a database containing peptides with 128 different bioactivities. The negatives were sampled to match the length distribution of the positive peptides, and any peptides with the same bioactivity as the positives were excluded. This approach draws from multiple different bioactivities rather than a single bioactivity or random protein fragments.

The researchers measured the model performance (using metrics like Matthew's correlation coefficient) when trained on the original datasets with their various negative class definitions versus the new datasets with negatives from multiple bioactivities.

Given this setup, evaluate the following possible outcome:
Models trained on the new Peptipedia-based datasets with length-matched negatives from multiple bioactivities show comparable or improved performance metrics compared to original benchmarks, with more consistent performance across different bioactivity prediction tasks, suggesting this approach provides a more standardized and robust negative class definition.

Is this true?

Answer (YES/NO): NO